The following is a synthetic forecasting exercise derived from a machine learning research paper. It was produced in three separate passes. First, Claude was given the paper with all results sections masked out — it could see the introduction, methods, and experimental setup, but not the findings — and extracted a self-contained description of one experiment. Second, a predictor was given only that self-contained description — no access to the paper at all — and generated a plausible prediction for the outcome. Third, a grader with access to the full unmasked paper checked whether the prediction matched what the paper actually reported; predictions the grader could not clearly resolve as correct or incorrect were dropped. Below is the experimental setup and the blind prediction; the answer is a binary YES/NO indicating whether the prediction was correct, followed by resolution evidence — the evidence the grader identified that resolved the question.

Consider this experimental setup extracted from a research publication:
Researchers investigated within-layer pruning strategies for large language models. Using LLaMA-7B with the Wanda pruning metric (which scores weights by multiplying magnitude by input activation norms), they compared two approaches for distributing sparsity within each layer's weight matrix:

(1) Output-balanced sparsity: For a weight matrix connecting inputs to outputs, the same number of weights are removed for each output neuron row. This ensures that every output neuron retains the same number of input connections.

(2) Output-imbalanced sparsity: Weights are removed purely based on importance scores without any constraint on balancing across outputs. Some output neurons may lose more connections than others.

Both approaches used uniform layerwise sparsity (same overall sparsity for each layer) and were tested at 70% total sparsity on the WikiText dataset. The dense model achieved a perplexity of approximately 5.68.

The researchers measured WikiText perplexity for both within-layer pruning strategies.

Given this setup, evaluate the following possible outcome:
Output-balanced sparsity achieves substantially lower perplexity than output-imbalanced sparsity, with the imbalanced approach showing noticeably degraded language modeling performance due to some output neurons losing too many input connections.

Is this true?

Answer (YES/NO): YES